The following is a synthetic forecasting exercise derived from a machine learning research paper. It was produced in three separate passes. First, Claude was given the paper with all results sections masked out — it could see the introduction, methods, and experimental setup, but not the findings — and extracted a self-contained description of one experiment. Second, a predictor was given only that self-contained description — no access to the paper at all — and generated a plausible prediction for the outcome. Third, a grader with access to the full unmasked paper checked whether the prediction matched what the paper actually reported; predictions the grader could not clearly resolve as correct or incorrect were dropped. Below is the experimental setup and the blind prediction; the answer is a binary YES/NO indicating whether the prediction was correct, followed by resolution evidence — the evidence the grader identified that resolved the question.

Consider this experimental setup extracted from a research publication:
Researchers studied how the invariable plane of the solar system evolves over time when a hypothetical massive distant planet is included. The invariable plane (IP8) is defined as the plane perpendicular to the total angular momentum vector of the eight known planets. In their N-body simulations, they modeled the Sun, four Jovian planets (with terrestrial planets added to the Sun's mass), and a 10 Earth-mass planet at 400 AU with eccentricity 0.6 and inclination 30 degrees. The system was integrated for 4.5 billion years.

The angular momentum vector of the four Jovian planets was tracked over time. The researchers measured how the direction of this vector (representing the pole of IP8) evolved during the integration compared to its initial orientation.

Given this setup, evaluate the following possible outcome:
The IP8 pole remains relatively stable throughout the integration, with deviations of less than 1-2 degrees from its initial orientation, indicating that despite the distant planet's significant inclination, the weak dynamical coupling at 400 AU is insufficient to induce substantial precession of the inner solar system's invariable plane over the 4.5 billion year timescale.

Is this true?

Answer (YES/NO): NO